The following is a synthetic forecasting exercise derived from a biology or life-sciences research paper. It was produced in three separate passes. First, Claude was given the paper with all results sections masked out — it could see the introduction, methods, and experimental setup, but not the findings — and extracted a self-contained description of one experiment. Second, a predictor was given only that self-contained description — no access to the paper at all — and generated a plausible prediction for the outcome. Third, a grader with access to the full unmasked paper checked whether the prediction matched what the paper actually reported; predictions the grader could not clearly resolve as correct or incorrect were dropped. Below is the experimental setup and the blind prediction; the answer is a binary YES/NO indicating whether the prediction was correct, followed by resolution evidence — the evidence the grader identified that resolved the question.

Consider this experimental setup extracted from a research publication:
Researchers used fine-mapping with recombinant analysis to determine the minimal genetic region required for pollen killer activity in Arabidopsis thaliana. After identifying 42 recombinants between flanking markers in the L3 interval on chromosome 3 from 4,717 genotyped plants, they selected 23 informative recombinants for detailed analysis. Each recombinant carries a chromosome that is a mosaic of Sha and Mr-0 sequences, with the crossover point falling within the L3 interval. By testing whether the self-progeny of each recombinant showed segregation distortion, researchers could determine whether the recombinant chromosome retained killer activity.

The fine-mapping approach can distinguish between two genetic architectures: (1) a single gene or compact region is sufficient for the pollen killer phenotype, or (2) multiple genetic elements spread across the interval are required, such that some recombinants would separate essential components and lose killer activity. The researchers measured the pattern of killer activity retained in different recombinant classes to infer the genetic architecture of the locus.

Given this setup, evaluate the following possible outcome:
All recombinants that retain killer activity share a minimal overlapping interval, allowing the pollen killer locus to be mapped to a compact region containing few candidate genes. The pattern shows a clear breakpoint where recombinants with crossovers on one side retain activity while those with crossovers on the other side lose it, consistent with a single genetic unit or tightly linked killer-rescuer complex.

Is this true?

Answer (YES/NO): NO